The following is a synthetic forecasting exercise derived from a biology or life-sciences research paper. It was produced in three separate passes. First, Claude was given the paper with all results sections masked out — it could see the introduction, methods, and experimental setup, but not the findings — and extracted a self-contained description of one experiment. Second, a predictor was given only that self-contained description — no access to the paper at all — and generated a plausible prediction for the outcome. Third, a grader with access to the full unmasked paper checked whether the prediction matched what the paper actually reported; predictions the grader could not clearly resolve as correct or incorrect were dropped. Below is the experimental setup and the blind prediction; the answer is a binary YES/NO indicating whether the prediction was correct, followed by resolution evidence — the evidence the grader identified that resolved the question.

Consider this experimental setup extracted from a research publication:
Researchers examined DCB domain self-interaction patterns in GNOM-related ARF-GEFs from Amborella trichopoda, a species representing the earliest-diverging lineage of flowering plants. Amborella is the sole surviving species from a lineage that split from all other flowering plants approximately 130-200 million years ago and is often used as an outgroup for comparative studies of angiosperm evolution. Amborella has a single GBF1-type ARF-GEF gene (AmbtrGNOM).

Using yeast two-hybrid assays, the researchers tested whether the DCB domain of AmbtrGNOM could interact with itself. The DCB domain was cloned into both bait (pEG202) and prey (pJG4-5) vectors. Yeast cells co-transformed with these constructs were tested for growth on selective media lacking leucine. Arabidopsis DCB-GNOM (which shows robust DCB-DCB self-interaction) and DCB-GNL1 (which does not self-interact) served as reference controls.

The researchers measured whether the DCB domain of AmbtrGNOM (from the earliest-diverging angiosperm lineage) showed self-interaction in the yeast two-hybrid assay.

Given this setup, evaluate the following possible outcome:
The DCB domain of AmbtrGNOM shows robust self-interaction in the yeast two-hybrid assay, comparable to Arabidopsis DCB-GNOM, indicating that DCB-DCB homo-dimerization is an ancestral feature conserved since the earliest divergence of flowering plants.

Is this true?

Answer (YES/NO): YES